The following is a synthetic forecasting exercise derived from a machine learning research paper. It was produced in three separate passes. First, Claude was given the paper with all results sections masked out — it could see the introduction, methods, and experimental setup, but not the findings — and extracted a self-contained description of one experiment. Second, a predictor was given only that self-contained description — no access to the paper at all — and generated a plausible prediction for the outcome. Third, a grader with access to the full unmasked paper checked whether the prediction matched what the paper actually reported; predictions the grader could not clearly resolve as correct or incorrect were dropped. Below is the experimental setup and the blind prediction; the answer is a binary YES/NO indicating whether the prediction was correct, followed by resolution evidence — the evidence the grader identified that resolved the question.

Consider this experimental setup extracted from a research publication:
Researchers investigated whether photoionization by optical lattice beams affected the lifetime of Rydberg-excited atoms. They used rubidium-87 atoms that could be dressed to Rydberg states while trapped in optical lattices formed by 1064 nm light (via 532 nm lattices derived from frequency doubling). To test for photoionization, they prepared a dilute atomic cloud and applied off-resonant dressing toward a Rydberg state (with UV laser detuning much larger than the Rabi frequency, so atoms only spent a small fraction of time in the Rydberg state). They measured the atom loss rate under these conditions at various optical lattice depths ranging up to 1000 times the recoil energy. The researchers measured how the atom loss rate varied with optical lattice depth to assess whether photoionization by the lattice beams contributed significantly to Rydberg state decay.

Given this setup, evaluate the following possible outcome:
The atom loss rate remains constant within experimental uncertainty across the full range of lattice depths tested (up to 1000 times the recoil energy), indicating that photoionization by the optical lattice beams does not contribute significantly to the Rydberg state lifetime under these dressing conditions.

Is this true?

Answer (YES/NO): YES